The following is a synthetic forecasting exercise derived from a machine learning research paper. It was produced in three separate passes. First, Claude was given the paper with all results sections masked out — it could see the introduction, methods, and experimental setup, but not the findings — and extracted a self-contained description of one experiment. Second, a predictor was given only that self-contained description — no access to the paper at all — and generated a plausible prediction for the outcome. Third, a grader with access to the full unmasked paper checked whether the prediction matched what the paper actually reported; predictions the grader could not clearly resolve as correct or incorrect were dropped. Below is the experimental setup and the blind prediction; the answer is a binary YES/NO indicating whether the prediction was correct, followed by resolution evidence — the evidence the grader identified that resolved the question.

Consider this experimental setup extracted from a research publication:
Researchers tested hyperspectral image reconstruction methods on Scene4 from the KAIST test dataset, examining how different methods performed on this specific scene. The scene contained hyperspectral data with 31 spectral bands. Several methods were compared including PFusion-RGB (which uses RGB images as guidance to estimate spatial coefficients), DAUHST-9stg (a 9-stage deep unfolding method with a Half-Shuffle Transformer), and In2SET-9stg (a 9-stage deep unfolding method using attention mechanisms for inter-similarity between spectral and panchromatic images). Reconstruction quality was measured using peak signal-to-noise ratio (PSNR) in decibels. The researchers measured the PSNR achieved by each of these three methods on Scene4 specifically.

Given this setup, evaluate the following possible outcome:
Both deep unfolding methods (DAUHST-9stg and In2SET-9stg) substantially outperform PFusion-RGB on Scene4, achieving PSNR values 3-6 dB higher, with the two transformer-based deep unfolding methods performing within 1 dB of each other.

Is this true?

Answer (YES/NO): NO